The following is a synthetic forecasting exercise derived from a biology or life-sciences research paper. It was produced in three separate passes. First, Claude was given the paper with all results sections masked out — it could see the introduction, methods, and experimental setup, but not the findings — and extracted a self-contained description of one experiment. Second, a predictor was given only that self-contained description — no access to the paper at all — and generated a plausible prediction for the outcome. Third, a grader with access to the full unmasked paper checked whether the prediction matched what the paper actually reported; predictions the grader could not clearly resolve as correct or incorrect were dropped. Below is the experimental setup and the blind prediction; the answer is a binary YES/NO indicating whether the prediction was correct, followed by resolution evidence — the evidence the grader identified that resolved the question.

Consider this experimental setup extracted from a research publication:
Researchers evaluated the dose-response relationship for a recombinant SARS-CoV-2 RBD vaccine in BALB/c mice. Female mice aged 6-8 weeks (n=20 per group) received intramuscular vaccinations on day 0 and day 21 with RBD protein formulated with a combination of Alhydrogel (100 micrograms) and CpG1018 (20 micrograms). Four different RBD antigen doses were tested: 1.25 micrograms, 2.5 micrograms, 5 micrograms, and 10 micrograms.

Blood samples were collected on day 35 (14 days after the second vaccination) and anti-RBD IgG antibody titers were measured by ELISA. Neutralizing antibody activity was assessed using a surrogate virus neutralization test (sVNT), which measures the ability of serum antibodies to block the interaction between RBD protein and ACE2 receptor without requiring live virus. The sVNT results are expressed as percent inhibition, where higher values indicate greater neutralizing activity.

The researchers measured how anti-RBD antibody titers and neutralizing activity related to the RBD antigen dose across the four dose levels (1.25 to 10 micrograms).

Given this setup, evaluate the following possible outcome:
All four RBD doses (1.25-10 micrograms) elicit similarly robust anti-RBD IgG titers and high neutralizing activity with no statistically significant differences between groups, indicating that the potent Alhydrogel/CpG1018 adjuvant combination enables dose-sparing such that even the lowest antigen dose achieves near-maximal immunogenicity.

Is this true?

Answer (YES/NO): YES